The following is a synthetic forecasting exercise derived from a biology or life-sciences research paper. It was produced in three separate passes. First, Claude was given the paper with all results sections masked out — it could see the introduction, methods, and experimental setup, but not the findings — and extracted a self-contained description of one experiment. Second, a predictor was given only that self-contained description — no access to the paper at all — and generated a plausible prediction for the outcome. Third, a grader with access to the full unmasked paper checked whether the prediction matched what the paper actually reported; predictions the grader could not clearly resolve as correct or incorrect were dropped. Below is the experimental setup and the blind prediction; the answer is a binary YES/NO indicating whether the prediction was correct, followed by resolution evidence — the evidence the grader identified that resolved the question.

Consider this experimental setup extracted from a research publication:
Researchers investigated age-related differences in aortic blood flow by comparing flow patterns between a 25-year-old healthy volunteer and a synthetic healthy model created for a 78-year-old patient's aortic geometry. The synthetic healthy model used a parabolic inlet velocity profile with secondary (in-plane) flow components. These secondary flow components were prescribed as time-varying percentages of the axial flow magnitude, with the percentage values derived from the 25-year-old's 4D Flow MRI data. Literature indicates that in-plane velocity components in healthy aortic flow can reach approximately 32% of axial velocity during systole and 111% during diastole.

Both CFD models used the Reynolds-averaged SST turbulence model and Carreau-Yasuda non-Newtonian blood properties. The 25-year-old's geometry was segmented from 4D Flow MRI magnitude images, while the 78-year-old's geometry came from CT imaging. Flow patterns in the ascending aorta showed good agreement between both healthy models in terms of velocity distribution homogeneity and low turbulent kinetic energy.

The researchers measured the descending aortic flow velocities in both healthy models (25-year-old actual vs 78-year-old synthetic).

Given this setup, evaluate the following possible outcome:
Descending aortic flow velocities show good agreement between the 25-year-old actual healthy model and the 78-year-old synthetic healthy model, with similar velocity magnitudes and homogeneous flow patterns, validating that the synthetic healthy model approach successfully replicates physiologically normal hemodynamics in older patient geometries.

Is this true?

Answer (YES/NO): NO